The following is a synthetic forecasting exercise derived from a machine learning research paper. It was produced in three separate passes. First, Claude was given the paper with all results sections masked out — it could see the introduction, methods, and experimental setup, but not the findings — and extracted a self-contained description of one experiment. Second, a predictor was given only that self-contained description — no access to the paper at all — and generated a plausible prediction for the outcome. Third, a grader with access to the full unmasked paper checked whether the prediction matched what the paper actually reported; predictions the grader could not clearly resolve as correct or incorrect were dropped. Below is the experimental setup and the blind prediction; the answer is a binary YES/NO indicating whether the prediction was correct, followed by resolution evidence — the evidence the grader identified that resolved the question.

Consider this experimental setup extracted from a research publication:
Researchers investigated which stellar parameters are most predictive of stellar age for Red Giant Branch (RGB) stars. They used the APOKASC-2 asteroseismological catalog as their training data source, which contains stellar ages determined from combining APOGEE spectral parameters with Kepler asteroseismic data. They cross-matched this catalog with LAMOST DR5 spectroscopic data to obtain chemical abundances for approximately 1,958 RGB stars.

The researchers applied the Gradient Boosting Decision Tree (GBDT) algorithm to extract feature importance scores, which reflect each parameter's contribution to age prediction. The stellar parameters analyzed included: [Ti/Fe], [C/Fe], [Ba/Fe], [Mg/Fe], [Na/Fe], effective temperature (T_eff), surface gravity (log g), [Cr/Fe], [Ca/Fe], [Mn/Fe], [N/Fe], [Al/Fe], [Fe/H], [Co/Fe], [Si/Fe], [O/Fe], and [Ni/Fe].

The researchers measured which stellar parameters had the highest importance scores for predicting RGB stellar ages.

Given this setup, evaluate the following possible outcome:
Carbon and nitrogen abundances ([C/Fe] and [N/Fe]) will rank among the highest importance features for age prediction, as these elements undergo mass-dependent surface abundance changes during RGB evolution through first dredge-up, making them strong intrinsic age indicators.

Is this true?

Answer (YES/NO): NO